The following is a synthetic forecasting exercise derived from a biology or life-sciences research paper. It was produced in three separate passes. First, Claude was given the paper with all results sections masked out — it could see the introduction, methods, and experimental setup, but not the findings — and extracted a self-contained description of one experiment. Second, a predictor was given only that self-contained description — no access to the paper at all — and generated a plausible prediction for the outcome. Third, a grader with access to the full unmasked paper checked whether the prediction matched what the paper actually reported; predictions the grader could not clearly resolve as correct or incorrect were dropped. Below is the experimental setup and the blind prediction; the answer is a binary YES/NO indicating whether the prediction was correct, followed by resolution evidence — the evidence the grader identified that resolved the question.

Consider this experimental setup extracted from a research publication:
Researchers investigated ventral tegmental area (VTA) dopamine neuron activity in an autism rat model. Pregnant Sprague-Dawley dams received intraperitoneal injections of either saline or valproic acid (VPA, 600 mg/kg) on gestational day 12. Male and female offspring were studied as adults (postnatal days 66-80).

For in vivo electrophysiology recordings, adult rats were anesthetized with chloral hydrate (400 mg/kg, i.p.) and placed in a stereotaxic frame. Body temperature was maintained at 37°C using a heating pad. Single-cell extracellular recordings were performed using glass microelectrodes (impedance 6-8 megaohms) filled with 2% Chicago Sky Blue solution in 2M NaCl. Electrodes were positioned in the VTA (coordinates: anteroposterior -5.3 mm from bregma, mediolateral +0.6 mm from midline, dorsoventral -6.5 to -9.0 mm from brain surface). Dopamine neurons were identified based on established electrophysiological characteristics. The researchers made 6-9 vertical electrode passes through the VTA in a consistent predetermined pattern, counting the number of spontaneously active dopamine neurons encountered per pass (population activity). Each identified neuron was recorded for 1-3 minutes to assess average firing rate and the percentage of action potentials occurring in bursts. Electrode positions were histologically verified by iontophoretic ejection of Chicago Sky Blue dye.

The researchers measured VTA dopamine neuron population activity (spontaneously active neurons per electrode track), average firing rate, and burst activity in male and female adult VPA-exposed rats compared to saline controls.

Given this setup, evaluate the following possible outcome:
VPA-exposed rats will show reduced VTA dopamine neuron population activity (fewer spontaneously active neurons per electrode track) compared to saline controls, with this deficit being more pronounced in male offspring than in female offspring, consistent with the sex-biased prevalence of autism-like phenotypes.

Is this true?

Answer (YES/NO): NO